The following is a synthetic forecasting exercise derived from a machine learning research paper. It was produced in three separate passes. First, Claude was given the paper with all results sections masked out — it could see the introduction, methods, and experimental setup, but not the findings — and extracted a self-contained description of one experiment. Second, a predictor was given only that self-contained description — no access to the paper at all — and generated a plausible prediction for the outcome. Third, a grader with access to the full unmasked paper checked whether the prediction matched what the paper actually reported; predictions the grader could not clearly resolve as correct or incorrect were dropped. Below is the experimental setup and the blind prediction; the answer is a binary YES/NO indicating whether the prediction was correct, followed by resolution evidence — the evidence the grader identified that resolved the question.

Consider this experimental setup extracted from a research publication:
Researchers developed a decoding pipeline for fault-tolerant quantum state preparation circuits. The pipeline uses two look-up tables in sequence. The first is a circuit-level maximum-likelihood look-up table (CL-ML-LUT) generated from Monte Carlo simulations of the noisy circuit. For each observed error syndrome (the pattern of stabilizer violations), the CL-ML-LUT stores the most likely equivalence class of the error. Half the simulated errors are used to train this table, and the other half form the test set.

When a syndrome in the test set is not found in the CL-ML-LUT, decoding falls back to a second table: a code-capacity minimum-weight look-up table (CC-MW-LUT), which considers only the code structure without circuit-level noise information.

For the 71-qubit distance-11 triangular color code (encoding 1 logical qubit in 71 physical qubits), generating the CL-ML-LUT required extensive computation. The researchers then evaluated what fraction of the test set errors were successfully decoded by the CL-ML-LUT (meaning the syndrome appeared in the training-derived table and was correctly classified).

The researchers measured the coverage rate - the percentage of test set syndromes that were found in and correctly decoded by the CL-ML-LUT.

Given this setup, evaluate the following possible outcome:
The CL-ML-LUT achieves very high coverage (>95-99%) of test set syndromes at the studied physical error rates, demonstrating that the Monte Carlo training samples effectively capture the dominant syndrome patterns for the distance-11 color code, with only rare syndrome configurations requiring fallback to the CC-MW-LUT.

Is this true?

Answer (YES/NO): YES